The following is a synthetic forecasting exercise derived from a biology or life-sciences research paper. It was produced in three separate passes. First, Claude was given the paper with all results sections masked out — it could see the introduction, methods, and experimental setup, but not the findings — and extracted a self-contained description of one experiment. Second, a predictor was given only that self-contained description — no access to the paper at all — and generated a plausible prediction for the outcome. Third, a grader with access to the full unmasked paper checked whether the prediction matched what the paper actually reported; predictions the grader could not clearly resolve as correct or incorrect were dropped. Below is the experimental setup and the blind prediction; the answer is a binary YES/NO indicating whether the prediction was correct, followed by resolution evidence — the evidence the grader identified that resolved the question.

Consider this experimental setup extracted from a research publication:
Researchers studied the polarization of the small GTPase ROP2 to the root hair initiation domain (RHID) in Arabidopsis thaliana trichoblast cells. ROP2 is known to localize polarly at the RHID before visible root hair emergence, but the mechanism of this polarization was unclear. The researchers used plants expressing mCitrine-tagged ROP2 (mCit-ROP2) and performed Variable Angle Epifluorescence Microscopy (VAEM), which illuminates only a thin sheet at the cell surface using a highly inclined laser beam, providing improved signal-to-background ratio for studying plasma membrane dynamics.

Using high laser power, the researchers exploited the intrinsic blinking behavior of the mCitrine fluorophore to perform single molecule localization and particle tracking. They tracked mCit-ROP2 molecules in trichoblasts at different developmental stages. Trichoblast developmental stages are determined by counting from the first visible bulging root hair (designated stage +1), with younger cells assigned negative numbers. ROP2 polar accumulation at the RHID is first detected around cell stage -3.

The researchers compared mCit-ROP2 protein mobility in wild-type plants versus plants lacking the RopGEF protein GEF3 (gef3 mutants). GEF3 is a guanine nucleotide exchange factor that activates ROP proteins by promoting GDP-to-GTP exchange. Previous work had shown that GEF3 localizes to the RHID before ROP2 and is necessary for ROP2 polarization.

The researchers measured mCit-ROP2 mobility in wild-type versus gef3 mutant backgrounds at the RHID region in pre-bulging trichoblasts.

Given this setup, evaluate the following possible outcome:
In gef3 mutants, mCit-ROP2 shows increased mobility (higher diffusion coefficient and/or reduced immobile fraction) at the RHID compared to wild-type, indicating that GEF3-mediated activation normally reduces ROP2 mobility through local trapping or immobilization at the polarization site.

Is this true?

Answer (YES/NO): YES